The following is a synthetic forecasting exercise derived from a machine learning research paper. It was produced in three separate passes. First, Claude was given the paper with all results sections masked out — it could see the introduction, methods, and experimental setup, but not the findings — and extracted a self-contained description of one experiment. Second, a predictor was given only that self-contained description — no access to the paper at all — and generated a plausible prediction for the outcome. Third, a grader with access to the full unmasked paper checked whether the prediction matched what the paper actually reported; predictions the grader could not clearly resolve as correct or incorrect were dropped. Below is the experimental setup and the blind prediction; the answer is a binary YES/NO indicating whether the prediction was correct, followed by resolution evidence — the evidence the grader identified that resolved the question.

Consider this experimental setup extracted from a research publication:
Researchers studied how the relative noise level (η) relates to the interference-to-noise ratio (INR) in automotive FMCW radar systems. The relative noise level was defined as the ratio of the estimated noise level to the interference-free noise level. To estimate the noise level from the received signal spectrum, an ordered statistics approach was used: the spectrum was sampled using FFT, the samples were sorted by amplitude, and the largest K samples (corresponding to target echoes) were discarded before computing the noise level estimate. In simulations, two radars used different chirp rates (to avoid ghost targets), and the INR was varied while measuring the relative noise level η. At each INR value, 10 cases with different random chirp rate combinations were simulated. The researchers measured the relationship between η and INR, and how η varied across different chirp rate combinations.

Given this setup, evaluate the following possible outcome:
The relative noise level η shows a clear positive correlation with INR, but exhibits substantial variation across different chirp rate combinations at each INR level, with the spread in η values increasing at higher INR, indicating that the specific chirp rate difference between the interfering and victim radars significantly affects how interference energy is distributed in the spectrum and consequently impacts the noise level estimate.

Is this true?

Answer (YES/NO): NO